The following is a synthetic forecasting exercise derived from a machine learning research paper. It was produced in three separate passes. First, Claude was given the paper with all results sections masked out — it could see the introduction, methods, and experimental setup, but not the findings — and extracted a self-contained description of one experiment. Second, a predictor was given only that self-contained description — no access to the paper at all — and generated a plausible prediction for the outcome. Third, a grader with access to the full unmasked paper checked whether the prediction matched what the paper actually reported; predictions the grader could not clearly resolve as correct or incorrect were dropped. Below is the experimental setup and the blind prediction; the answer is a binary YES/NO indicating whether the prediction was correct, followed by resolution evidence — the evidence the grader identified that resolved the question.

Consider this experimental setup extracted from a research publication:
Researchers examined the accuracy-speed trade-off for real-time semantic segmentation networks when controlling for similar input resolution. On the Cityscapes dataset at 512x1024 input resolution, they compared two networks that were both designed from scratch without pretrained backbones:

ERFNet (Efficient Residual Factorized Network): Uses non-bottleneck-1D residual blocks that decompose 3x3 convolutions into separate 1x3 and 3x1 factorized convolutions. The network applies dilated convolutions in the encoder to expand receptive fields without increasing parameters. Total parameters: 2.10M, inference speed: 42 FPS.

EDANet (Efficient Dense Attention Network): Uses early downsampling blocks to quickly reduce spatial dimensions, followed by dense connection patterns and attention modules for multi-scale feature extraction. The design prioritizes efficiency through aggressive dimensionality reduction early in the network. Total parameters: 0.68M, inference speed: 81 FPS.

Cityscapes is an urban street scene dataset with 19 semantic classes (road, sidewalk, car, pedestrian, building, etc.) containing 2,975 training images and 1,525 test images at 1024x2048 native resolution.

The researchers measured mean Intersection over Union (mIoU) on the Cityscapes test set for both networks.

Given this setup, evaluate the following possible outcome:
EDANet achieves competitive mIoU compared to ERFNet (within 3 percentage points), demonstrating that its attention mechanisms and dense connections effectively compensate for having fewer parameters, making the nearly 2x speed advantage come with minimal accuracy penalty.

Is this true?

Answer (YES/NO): YES